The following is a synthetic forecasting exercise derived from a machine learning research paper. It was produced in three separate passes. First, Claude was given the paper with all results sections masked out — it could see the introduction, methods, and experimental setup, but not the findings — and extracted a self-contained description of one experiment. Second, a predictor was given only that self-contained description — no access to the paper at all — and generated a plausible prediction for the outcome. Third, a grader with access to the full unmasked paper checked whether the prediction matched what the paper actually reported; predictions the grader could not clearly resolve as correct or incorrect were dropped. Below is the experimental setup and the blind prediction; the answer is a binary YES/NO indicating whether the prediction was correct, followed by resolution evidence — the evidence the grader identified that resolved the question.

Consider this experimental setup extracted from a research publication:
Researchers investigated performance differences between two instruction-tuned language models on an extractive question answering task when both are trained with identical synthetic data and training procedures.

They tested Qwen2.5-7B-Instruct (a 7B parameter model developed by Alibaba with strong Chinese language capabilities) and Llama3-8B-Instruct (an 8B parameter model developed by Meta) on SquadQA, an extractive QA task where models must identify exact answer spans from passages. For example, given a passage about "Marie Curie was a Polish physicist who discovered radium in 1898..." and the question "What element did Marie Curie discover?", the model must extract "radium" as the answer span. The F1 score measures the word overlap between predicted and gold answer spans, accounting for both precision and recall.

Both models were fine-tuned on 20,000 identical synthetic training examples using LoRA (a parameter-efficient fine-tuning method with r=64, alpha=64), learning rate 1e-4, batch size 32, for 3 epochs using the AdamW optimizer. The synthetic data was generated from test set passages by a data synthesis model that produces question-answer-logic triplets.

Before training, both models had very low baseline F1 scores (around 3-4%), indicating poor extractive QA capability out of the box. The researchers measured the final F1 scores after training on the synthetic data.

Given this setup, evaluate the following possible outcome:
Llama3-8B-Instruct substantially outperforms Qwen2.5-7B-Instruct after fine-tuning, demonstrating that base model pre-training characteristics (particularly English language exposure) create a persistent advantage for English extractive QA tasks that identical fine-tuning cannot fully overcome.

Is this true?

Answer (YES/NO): YES